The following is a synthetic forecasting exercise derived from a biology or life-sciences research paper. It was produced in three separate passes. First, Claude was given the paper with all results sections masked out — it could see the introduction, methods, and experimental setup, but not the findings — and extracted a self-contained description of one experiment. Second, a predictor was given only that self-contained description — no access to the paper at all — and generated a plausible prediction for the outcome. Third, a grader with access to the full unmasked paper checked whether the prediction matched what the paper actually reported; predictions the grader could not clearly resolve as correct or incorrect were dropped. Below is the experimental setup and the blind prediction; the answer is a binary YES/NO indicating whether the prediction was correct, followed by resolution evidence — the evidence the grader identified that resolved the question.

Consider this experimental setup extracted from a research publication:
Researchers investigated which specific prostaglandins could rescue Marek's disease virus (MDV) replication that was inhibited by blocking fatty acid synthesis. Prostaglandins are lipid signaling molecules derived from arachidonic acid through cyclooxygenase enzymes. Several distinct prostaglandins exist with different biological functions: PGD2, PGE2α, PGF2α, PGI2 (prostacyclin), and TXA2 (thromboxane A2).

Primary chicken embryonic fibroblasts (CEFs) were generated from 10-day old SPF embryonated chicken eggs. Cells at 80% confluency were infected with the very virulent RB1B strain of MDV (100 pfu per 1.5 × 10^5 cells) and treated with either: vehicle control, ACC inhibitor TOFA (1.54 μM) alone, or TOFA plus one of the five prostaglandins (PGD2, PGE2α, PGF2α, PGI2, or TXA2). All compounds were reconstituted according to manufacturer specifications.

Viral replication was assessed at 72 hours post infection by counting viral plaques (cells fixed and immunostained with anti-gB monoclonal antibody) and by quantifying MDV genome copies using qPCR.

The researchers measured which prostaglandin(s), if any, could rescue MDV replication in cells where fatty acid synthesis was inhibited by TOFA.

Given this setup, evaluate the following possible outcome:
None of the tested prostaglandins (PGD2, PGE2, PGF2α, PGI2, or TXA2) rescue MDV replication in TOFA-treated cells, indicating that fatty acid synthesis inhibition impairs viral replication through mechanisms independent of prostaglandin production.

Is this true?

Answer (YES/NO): NO